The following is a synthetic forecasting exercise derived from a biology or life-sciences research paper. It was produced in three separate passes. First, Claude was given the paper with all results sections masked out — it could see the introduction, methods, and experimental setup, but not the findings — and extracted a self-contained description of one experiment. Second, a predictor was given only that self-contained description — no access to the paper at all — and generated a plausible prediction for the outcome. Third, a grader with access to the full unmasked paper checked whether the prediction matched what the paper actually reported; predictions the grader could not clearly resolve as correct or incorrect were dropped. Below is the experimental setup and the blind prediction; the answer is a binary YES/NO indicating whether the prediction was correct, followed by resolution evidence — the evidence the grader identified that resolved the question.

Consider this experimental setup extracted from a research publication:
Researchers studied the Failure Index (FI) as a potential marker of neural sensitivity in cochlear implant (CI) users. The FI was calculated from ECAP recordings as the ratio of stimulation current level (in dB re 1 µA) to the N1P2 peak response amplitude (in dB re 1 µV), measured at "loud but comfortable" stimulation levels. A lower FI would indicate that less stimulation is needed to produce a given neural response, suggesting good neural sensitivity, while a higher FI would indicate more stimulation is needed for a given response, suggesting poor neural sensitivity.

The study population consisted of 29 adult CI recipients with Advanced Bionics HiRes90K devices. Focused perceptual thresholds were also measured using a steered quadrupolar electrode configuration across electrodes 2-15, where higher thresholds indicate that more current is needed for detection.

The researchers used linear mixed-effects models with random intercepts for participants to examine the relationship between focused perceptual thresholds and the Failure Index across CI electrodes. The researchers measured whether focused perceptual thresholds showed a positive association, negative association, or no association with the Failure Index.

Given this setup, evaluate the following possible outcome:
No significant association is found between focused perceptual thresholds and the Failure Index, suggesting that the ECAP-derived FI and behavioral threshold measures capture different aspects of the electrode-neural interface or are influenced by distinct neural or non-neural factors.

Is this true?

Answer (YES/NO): NO